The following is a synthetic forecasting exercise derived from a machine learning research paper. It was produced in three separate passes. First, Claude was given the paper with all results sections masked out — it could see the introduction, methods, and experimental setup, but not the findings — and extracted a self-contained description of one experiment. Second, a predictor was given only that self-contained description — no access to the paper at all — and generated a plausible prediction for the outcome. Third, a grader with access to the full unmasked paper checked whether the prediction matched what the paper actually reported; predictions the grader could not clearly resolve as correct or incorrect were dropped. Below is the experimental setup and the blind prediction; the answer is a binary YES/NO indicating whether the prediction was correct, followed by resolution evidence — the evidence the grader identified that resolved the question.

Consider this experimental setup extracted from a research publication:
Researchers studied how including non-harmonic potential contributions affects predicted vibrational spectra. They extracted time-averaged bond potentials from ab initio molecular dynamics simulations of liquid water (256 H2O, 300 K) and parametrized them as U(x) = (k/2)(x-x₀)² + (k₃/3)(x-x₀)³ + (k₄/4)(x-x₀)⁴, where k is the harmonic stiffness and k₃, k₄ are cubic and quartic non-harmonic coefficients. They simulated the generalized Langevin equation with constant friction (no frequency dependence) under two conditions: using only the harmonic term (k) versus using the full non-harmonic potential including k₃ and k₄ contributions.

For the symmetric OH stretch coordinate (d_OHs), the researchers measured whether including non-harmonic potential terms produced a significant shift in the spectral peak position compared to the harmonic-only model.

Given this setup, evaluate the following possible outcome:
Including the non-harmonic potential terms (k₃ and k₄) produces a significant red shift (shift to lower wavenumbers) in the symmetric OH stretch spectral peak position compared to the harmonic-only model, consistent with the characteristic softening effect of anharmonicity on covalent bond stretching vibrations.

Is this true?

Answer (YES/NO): NO